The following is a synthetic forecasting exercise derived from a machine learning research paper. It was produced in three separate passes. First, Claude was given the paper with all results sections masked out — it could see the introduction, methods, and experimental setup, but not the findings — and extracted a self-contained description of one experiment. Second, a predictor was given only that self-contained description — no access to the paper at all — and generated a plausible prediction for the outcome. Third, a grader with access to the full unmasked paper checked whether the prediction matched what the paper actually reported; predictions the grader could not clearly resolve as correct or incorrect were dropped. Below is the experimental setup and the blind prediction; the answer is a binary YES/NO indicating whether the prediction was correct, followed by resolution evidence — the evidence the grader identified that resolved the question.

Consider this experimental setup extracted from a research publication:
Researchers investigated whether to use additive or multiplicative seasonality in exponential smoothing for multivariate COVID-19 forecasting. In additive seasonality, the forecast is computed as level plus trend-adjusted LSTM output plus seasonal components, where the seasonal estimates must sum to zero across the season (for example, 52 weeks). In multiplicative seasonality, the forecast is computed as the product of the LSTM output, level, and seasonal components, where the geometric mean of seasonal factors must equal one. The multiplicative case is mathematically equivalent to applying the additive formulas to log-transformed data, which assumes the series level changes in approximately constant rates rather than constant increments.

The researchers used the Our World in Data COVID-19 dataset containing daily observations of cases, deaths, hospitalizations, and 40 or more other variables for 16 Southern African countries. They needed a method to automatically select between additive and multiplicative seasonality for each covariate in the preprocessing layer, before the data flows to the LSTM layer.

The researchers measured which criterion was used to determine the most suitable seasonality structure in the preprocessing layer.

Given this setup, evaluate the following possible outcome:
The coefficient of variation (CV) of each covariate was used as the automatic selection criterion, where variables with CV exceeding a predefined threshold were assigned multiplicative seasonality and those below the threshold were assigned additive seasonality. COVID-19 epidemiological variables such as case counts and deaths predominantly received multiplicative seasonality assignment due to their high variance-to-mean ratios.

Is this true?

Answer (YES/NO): NO